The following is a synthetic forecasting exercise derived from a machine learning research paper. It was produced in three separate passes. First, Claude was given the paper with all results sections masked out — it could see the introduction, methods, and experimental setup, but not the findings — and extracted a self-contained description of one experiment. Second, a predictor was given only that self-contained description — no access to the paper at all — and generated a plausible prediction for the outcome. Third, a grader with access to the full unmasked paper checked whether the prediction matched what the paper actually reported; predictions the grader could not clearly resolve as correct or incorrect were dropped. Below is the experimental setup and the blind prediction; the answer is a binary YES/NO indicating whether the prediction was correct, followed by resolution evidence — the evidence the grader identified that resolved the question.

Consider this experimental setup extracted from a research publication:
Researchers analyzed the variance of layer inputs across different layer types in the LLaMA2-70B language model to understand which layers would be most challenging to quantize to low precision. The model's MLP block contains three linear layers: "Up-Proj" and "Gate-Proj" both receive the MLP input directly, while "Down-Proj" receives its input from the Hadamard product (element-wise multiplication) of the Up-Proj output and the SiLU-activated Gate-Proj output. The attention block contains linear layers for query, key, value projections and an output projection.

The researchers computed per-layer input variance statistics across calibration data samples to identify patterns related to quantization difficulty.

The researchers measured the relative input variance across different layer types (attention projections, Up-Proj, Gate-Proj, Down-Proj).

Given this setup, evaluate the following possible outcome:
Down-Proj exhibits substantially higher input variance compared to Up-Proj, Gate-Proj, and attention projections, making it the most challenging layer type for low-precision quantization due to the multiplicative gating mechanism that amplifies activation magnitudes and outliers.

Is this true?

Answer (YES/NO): YES